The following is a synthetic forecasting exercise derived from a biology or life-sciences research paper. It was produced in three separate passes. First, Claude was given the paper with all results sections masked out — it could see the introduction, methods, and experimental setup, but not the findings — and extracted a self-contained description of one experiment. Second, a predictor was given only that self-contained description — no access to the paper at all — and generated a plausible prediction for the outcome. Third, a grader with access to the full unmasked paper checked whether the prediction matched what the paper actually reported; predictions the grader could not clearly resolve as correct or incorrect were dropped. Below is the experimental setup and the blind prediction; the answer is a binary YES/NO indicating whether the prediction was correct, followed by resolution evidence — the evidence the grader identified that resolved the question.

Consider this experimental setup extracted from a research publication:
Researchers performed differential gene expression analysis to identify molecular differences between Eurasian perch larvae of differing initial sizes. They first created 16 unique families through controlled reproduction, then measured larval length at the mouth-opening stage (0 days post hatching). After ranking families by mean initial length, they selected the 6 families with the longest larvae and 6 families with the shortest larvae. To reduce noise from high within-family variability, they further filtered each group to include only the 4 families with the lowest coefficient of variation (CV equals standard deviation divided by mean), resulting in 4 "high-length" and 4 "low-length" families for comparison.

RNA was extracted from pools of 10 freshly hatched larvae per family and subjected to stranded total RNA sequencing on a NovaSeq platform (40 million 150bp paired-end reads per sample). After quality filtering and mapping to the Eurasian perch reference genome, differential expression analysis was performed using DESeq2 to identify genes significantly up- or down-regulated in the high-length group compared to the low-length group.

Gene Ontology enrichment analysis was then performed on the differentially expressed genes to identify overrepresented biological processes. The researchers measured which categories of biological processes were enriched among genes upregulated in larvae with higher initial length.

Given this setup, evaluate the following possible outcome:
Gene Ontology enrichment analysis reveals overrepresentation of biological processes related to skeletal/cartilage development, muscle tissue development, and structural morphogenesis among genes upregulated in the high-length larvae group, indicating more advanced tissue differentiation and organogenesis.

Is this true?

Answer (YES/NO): NO